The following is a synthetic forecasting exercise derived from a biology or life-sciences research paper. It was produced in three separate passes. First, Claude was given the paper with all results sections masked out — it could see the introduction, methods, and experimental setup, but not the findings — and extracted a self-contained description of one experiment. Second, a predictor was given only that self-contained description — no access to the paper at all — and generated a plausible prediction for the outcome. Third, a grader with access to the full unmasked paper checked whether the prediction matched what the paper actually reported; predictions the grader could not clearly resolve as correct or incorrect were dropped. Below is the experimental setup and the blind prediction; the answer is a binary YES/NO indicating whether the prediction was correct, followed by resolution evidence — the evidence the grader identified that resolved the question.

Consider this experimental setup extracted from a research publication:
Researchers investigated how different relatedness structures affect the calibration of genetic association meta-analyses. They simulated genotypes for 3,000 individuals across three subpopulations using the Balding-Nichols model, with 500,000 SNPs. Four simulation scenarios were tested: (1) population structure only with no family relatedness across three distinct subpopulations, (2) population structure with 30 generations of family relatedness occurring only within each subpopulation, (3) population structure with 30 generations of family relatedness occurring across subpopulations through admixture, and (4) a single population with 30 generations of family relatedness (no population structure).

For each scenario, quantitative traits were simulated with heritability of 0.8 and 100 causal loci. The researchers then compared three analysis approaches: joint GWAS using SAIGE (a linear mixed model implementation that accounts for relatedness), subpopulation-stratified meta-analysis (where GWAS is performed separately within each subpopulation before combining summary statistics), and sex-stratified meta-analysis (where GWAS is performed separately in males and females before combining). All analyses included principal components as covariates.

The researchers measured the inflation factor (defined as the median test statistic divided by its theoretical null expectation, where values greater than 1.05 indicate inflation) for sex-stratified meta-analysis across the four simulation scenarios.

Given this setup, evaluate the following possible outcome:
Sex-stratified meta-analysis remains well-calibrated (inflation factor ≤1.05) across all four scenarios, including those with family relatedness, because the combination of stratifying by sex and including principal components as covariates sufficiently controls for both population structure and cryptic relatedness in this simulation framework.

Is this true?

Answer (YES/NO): NO